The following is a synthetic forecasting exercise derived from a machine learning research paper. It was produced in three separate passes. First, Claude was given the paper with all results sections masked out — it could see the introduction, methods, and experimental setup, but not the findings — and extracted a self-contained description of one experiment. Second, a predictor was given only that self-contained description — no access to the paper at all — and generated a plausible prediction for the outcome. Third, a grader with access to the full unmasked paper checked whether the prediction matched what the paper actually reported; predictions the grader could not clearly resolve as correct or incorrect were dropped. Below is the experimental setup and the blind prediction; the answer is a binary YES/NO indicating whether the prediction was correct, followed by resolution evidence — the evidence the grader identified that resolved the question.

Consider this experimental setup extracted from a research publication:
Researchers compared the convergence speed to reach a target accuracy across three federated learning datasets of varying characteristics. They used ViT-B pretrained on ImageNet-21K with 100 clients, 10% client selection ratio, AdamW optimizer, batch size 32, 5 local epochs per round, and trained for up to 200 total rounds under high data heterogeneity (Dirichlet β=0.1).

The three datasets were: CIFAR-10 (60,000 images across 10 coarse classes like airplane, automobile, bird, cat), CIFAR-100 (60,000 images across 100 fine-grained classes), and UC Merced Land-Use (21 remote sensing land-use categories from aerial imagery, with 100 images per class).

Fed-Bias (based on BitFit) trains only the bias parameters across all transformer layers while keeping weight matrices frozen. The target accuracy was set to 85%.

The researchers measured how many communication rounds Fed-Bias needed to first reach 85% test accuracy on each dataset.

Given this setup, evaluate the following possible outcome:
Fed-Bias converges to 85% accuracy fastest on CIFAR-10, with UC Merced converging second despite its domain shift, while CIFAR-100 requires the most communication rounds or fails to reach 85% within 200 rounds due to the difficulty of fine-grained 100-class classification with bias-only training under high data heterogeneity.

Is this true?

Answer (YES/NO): NO